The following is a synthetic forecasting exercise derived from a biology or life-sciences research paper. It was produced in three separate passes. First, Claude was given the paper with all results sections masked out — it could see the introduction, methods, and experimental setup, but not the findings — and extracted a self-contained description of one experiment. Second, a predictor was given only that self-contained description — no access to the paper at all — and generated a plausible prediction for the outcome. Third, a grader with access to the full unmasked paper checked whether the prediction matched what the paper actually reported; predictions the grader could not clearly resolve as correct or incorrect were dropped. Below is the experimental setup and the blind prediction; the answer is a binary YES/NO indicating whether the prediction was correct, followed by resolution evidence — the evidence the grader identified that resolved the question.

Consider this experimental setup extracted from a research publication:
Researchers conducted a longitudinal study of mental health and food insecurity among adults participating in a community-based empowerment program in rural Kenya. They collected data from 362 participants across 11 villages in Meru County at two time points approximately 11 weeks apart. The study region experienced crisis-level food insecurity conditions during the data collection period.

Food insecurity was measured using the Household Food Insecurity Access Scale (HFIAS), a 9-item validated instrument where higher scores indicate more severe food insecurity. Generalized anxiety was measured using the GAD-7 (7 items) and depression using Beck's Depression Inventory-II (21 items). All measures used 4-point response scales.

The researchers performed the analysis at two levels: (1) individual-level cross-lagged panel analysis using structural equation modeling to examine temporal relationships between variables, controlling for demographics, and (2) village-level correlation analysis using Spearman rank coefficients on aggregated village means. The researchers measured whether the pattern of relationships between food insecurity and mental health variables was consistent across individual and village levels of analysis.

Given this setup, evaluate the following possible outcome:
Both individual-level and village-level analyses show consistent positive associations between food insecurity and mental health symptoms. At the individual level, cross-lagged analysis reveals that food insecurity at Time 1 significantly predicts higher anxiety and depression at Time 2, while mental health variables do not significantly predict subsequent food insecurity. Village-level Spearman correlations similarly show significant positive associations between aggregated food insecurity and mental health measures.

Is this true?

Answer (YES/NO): NO